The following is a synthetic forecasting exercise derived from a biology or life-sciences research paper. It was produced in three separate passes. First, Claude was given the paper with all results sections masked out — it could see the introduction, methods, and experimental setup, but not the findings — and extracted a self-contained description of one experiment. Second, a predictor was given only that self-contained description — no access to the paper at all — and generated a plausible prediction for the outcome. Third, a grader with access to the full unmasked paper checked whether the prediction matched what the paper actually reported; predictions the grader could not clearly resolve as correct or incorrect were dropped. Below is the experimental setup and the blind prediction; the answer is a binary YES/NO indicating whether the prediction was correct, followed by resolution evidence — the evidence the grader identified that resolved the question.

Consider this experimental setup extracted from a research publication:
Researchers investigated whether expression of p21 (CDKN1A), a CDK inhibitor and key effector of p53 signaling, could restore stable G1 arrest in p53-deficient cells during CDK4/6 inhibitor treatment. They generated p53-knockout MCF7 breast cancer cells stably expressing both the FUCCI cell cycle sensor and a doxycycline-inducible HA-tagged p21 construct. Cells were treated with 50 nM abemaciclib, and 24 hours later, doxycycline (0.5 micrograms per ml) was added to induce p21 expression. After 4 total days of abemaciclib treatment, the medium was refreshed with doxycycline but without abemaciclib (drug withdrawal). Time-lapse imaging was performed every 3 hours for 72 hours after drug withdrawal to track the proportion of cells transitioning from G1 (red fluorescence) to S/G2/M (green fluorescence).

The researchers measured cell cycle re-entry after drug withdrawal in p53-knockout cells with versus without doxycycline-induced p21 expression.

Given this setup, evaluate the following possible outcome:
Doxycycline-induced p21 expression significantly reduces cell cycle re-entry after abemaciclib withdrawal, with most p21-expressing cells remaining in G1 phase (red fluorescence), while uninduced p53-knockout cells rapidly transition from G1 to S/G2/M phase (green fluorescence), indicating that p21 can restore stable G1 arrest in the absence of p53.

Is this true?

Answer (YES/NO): YES